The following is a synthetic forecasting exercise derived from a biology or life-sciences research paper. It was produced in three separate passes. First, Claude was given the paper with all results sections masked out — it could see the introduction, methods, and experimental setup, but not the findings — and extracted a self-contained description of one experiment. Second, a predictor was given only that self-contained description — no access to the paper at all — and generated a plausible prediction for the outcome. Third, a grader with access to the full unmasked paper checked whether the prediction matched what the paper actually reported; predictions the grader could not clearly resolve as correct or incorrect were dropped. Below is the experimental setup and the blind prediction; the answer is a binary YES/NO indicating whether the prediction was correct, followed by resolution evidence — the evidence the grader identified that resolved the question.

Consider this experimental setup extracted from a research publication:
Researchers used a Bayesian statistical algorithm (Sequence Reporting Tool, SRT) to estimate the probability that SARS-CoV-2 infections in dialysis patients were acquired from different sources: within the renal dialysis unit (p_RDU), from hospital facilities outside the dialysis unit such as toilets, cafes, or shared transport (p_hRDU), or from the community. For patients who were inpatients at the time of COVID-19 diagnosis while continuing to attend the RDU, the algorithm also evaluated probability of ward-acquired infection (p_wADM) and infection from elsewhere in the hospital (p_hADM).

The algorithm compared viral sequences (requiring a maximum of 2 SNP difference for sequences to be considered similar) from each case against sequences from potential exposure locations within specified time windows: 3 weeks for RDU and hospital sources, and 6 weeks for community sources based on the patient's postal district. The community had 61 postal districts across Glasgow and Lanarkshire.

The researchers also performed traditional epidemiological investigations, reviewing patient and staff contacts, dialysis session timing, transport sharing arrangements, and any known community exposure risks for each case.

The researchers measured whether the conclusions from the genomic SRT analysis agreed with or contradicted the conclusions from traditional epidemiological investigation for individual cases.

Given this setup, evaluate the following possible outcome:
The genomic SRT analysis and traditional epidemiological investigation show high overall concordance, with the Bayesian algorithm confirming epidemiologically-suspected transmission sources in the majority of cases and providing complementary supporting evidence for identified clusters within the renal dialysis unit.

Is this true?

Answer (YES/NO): YES